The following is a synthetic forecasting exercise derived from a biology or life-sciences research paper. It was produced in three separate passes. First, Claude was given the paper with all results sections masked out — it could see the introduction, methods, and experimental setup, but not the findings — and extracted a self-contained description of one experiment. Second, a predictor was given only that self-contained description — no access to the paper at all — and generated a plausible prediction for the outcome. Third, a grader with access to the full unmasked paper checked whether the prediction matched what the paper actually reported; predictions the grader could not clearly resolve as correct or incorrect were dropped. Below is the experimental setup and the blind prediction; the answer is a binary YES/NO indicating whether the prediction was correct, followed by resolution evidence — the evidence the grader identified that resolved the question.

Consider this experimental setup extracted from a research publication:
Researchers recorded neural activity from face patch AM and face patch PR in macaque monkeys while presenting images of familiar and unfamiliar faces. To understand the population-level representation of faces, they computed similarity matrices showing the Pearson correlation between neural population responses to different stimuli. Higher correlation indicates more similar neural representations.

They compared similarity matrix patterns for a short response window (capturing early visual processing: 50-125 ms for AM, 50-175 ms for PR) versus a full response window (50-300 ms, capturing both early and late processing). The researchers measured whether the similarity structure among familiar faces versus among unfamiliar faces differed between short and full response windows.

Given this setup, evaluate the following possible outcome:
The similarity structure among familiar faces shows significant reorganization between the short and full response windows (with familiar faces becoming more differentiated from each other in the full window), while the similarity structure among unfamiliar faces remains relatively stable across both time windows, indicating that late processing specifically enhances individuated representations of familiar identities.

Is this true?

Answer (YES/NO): YES